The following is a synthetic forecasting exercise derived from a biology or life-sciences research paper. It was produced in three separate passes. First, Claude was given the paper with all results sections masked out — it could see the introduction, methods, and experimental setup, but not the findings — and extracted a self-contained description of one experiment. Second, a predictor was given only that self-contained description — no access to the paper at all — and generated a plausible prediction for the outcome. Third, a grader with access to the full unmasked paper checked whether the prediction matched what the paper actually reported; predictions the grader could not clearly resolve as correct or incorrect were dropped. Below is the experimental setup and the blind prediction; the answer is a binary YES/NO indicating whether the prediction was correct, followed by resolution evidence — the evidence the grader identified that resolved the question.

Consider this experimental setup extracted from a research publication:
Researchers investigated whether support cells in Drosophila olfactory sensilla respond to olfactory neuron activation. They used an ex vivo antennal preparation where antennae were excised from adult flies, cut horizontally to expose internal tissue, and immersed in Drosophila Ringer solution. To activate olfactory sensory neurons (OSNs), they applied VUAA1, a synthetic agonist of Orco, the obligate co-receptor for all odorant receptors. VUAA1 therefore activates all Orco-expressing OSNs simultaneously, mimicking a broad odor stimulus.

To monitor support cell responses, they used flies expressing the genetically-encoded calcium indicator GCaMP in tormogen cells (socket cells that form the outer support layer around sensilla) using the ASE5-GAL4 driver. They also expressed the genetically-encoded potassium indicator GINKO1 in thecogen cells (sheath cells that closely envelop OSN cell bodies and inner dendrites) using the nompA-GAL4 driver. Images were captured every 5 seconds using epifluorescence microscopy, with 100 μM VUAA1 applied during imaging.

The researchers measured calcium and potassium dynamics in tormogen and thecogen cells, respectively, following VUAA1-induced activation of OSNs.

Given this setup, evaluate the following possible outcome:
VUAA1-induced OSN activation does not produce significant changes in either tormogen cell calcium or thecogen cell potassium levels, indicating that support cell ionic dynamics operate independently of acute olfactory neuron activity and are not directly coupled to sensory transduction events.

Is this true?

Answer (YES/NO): NO